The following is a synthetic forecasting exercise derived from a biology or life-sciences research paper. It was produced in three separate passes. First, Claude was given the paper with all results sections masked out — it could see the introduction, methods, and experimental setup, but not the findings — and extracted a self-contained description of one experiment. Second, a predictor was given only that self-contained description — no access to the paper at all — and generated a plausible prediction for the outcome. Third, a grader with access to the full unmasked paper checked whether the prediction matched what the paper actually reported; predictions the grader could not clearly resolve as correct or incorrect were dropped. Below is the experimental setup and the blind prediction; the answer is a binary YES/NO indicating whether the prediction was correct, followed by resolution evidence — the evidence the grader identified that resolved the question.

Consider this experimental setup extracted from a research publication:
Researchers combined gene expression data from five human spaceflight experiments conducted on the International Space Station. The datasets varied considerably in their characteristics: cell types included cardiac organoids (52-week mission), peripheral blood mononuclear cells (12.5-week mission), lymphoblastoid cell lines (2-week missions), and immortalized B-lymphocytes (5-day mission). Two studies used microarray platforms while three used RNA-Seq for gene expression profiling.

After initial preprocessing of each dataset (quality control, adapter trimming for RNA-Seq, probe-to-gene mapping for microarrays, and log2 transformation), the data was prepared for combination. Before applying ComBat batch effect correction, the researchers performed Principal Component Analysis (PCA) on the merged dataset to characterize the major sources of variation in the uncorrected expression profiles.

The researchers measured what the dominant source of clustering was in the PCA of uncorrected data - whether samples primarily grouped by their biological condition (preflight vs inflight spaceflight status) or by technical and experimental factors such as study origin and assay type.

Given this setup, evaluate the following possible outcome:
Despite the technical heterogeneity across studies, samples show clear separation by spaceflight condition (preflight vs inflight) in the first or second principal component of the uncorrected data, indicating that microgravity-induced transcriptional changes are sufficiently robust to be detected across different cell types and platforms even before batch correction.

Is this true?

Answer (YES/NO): NO